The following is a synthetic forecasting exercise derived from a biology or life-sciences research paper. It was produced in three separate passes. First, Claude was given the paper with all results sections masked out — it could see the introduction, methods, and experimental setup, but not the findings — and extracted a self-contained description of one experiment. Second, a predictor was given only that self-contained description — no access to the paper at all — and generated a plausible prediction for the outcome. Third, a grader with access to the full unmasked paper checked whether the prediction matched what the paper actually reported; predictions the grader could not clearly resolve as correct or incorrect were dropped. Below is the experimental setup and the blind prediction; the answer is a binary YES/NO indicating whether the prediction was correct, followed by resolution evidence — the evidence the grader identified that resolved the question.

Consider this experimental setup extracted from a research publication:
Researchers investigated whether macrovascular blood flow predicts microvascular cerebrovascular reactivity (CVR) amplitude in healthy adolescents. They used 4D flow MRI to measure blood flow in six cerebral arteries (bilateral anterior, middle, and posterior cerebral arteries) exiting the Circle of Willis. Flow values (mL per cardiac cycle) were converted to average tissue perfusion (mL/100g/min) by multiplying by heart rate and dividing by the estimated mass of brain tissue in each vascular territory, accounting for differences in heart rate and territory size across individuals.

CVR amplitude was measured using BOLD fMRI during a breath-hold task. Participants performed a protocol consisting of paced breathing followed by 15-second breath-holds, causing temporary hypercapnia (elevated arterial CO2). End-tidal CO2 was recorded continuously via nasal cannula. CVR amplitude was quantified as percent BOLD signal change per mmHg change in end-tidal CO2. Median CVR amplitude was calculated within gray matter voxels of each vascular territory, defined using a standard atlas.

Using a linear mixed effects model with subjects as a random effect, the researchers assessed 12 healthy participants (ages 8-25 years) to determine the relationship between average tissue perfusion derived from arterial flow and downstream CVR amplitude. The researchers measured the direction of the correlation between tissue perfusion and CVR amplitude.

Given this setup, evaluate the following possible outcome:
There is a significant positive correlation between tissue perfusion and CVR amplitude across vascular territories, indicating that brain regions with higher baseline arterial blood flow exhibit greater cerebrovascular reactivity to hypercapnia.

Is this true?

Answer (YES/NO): YES